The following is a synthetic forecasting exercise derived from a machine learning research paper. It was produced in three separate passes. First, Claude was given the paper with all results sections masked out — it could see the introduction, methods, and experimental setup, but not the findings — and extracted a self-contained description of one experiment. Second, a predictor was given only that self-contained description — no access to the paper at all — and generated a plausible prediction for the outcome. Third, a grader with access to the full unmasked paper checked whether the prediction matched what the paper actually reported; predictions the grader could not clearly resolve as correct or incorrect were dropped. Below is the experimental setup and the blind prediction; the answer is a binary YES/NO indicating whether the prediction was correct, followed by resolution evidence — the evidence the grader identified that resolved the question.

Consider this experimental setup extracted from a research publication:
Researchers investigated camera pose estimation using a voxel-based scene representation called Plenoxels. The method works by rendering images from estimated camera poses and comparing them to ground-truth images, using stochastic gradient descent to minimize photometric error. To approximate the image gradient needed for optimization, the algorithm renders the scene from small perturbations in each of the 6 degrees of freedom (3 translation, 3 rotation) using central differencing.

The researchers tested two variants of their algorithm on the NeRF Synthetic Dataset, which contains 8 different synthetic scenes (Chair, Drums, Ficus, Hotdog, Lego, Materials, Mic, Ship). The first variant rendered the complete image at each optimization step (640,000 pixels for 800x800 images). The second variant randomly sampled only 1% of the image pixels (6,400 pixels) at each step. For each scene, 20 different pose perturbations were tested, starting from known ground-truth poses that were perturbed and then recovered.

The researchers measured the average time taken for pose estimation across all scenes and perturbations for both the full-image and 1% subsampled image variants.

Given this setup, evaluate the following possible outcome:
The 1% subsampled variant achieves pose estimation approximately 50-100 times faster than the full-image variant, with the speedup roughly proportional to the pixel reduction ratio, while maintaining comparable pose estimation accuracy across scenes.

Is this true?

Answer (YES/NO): NO